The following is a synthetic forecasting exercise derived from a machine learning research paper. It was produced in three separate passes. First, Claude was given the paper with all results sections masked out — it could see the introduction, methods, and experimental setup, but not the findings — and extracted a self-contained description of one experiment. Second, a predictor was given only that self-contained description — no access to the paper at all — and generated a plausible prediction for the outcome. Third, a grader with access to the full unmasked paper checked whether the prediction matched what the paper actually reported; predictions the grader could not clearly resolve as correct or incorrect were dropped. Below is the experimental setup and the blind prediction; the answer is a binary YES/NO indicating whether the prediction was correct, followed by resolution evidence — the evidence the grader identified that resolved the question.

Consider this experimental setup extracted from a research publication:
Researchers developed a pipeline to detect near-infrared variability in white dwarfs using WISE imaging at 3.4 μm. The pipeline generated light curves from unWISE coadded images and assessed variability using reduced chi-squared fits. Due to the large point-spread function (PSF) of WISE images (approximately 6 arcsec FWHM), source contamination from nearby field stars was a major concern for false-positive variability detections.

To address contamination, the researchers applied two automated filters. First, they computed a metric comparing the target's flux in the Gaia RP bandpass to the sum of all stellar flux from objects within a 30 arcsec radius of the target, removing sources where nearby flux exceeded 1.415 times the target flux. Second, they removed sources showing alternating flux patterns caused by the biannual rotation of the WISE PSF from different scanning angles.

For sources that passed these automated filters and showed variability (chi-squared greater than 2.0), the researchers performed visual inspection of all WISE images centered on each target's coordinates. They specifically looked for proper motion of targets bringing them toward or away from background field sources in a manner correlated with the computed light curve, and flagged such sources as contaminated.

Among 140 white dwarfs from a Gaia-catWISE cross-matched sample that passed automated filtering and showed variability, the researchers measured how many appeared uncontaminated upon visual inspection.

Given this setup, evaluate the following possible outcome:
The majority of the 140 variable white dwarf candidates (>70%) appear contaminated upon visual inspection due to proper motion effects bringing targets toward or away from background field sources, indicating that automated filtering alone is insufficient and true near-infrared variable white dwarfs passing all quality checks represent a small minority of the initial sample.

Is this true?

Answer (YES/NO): NO